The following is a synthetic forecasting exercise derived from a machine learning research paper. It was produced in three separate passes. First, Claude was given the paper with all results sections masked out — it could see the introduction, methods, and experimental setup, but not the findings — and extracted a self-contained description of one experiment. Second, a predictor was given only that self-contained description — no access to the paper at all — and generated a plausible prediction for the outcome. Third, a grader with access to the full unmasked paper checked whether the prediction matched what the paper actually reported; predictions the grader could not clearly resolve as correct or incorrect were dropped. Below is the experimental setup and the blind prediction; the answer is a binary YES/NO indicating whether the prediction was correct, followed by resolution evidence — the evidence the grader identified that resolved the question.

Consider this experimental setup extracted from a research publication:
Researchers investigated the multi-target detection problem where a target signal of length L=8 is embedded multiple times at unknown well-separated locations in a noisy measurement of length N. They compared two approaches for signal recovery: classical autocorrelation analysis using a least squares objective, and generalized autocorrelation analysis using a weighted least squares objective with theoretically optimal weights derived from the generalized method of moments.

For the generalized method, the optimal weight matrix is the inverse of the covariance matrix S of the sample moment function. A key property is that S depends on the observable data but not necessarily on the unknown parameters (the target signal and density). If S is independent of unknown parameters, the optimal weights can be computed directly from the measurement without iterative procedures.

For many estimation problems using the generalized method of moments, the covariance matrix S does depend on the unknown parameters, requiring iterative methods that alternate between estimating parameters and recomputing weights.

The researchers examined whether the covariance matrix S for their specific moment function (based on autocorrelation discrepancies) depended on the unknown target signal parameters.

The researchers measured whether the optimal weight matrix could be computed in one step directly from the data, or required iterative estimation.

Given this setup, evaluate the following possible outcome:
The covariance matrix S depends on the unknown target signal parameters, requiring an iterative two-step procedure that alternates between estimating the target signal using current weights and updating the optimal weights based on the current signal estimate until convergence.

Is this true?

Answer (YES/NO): NO